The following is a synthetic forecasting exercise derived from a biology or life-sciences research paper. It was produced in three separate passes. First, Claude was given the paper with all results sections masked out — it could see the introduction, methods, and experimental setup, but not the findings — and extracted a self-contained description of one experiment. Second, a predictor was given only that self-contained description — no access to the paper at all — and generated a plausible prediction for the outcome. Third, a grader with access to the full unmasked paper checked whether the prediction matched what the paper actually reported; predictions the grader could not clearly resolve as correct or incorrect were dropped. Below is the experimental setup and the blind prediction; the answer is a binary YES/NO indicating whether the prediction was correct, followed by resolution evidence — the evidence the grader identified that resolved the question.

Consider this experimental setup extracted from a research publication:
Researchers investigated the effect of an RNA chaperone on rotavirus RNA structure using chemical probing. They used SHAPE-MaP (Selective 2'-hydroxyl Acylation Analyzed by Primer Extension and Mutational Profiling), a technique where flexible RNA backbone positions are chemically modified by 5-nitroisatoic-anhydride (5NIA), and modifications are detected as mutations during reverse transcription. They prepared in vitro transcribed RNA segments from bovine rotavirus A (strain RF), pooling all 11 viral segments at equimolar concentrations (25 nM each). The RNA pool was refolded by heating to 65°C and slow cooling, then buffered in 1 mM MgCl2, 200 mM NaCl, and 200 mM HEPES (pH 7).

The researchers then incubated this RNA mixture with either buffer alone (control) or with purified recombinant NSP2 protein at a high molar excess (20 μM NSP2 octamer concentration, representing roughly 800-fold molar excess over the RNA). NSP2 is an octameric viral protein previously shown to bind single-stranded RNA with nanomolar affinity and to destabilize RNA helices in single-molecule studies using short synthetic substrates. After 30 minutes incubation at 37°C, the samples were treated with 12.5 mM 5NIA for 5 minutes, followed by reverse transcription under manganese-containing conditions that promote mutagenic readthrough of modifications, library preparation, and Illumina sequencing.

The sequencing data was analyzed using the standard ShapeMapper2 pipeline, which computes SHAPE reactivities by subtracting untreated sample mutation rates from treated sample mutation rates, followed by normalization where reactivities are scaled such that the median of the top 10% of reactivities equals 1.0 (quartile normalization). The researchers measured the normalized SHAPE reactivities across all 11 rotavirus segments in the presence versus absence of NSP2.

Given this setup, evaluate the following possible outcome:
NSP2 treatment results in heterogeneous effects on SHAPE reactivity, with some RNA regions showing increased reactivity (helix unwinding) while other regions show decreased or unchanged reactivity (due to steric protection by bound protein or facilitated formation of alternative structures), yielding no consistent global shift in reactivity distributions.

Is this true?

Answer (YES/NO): NO